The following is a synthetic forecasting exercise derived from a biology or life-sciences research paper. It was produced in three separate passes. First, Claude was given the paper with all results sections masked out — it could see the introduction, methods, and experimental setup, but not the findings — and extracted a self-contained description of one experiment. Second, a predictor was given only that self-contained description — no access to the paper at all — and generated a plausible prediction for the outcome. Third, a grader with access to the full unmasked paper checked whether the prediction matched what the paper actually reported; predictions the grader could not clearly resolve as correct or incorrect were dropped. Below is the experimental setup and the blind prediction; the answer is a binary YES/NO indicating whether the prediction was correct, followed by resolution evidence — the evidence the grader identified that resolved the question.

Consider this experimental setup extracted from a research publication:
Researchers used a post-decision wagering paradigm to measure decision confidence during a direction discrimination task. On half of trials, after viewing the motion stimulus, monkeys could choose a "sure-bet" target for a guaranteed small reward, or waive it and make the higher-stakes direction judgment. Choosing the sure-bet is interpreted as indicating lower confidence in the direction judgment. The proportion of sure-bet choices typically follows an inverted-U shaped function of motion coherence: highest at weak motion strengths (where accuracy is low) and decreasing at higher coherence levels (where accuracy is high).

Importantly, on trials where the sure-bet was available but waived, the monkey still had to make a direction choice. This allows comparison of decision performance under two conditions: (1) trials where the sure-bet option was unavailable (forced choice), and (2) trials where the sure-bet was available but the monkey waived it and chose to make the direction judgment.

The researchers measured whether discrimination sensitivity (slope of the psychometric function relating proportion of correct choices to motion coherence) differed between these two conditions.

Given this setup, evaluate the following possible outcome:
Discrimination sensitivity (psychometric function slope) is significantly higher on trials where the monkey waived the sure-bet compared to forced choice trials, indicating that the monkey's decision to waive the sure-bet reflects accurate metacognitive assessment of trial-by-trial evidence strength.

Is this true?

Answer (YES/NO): YES